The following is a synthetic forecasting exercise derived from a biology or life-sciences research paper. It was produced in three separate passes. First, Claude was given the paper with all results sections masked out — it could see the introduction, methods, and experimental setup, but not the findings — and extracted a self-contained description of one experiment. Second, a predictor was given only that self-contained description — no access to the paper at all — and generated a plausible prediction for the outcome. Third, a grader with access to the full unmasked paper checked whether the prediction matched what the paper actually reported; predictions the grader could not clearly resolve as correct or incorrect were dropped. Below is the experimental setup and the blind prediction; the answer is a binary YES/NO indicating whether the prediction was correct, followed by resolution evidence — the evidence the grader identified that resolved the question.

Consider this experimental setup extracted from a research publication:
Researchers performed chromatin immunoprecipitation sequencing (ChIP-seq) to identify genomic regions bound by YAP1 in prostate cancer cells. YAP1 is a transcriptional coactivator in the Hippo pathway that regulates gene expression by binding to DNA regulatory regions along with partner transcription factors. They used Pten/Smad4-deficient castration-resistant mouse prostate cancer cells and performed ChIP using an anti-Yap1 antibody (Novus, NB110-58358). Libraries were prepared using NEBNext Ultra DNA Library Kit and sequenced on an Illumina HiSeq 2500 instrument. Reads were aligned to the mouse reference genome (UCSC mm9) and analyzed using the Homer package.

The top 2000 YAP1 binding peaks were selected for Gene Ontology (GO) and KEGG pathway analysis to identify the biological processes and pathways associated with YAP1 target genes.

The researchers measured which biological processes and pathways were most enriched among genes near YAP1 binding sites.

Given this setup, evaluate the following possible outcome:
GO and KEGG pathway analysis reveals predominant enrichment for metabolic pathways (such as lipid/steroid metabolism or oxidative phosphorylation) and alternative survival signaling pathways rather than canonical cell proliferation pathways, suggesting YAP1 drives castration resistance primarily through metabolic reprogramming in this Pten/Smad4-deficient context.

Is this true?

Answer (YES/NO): NO